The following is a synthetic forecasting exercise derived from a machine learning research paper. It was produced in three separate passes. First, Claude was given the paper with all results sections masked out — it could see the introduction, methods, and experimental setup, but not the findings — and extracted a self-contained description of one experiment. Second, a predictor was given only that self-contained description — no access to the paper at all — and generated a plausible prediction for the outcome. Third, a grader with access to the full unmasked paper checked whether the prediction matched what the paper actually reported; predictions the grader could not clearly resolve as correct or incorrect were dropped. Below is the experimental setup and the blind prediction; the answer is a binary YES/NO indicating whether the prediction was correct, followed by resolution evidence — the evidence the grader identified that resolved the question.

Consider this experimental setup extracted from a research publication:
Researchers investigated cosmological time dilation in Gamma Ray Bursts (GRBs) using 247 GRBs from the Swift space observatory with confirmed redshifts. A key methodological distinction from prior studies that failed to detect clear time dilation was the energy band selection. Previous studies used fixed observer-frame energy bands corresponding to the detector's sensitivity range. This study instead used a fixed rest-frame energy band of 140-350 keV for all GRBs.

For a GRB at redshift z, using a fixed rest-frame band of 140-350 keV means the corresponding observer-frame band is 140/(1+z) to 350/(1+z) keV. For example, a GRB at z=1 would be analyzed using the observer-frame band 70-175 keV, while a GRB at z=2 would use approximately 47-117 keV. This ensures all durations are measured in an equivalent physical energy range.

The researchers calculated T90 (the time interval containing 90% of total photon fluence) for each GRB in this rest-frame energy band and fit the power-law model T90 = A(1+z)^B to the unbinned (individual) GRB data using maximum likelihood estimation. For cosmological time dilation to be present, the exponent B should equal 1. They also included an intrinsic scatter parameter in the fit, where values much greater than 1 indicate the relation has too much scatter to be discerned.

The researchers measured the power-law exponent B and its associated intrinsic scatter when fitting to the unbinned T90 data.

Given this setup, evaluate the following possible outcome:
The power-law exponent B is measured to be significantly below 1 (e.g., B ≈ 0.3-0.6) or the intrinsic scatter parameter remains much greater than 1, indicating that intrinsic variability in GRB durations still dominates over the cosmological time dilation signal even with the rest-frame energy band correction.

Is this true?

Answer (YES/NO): YES